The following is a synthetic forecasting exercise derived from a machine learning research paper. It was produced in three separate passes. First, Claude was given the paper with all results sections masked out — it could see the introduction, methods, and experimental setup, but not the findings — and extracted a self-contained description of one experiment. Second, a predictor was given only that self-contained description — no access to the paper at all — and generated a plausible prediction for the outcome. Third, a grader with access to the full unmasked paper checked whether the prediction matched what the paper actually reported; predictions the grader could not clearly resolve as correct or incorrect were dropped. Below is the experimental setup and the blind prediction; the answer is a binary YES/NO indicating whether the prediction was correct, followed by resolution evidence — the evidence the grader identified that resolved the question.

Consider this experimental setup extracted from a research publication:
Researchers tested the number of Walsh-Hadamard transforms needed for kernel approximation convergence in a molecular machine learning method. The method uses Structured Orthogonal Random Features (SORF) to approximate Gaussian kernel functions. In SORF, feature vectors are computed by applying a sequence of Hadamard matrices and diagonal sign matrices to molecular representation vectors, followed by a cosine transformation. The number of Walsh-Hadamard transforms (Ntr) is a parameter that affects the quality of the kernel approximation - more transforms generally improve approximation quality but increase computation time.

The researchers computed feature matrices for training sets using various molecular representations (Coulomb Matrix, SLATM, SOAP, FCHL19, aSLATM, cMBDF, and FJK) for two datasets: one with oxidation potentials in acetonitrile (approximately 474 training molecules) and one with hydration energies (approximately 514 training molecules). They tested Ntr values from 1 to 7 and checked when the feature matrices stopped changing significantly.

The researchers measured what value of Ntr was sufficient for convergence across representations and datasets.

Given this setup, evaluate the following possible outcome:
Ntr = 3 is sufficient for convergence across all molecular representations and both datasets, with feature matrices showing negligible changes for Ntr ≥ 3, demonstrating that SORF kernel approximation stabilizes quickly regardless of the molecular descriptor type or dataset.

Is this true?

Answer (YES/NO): YES